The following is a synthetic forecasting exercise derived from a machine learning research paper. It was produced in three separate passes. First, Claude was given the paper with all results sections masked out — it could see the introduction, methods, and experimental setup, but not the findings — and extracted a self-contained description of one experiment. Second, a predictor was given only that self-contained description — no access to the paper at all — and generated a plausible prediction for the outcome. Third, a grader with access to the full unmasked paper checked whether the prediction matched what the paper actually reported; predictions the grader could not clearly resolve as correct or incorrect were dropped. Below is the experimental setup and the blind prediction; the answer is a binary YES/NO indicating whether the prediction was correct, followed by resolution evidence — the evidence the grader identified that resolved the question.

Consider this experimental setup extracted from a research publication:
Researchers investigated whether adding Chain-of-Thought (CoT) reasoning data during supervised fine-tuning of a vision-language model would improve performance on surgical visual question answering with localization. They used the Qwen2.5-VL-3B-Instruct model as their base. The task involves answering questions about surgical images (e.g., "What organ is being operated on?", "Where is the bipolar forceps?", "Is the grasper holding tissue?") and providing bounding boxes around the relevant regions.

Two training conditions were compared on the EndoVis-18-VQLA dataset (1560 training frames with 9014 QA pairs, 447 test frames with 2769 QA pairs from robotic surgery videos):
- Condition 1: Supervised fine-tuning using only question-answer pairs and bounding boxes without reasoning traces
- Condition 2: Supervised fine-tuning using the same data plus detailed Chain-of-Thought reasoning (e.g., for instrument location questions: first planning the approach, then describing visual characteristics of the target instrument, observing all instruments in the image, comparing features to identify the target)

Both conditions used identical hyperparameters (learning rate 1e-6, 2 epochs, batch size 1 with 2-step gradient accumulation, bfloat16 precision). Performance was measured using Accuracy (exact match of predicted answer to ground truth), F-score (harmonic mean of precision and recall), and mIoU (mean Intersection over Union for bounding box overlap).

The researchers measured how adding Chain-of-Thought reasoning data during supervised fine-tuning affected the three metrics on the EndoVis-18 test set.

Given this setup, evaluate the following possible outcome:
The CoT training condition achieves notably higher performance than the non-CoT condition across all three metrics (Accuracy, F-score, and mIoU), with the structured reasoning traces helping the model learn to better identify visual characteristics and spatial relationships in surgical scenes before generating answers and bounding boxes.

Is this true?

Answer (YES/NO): NO